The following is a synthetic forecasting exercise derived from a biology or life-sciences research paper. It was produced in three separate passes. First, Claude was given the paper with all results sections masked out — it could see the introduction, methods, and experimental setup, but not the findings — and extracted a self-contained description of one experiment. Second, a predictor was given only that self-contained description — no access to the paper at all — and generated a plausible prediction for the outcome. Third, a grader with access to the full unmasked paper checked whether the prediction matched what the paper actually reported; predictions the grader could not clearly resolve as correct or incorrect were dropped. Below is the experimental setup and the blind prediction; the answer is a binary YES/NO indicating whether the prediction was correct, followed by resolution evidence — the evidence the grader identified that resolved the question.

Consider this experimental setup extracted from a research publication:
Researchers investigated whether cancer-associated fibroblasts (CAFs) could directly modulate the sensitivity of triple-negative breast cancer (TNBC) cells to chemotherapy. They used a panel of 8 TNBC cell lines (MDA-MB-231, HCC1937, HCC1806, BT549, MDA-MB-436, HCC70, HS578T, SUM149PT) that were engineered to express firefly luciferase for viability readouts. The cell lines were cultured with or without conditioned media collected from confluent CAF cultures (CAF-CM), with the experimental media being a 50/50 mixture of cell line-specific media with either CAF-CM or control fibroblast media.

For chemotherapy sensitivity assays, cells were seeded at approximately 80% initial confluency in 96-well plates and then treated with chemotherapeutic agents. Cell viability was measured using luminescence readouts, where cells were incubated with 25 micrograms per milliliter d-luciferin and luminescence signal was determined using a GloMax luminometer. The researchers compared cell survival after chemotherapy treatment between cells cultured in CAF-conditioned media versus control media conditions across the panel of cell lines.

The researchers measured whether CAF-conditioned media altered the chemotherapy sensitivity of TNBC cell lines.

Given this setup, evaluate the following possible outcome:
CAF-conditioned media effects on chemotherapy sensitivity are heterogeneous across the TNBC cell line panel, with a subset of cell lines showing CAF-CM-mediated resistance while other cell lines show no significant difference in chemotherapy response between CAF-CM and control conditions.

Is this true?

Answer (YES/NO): NO